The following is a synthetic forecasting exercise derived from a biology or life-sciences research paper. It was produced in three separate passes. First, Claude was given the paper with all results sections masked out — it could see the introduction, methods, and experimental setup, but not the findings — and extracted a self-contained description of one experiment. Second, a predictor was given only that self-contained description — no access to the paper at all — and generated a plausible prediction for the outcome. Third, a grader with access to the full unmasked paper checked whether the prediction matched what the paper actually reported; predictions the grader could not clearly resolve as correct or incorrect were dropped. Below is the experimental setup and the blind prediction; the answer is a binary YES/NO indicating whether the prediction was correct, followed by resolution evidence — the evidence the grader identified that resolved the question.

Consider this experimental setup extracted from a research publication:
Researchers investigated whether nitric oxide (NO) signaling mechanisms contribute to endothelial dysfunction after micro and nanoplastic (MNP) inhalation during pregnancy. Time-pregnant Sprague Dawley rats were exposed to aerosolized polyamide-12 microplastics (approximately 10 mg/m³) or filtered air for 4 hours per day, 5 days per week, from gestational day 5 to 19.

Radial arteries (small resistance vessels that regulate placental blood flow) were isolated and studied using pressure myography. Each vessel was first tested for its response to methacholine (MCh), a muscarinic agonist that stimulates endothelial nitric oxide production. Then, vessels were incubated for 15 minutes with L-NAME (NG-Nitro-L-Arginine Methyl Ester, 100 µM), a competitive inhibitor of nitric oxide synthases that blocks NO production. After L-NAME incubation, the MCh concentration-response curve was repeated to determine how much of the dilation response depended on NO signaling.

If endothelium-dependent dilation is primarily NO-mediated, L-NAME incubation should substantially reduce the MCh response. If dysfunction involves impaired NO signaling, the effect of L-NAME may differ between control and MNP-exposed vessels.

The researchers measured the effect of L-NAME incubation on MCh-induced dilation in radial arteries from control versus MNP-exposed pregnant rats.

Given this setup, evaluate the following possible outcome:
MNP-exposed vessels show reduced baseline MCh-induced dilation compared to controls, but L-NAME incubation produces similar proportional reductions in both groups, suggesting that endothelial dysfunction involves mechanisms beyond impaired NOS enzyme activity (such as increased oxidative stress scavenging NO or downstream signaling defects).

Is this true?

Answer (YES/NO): NO